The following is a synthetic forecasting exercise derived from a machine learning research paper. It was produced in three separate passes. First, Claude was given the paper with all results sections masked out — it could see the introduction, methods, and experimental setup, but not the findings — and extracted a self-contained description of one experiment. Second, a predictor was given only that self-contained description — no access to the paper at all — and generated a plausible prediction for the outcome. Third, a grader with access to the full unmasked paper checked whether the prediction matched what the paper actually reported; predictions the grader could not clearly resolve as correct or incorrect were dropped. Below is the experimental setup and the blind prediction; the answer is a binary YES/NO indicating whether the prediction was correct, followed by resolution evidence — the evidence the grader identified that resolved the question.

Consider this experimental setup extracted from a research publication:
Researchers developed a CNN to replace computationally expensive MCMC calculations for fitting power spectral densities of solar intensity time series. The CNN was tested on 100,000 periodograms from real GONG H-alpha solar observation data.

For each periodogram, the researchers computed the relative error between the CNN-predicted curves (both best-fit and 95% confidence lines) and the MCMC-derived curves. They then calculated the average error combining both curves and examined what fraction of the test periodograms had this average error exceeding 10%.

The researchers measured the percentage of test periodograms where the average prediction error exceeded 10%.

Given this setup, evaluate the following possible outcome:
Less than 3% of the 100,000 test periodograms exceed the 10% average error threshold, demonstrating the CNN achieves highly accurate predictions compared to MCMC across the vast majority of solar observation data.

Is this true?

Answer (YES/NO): YES